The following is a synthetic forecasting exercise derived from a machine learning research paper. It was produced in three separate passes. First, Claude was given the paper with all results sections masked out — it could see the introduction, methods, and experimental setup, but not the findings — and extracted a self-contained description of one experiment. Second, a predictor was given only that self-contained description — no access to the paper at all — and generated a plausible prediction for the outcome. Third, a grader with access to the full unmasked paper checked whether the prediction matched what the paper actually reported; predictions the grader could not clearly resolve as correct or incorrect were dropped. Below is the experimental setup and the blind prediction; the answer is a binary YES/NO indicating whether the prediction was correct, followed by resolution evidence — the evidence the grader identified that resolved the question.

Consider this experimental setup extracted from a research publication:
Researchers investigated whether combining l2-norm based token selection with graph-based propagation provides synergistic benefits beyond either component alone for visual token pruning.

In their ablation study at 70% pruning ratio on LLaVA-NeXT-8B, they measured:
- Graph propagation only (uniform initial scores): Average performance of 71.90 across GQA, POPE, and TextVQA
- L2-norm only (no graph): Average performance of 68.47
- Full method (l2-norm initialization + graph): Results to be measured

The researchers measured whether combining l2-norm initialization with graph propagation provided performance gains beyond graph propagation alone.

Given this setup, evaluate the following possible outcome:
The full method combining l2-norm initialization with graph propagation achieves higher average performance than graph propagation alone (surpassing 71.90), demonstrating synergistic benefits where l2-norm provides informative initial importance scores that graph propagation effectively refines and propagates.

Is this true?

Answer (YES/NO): YES